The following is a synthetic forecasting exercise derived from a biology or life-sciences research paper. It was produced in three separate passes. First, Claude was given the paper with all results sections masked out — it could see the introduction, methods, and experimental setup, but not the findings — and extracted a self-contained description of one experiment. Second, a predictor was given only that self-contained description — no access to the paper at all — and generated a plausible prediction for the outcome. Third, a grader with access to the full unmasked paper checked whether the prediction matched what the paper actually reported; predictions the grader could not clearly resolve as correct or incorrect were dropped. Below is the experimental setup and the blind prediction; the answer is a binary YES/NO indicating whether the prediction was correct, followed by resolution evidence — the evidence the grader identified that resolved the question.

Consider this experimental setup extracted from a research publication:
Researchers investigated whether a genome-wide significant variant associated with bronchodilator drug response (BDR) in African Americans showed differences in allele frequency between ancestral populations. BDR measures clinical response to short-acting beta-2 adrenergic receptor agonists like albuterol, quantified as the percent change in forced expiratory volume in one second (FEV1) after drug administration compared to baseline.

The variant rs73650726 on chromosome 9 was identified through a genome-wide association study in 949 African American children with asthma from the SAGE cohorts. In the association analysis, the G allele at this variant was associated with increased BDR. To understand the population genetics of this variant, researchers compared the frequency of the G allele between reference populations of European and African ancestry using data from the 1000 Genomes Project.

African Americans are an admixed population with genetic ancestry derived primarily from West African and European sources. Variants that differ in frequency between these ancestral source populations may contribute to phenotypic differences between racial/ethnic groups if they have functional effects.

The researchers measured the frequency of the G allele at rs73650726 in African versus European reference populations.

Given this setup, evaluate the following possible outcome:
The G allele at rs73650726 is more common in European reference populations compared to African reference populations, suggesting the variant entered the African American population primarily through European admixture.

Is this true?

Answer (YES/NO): NO